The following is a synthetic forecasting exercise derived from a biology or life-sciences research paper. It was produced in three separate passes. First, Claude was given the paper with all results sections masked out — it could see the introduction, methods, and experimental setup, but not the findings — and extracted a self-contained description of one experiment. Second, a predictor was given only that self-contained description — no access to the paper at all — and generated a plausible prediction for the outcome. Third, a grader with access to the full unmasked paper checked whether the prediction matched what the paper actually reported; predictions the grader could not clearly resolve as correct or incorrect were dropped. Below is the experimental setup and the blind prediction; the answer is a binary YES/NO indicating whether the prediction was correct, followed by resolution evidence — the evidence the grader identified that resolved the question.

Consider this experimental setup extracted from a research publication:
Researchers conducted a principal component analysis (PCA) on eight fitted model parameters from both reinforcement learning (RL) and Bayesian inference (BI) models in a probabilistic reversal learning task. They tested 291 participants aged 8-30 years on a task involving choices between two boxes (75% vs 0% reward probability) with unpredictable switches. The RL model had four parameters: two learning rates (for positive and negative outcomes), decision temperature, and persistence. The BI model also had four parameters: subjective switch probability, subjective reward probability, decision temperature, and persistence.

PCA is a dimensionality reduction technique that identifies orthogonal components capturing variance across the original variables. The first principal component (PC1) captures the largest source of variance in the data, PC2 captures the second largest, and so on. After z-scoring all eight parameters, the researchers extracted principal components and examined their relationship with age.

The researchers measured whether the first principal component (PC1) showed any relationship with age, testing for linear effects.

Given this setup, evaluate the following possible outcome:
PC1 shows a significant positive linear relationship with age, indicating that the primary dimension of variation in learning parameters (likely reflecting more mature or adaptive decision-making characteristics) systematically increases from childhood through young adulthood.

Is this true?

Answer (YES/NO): NO